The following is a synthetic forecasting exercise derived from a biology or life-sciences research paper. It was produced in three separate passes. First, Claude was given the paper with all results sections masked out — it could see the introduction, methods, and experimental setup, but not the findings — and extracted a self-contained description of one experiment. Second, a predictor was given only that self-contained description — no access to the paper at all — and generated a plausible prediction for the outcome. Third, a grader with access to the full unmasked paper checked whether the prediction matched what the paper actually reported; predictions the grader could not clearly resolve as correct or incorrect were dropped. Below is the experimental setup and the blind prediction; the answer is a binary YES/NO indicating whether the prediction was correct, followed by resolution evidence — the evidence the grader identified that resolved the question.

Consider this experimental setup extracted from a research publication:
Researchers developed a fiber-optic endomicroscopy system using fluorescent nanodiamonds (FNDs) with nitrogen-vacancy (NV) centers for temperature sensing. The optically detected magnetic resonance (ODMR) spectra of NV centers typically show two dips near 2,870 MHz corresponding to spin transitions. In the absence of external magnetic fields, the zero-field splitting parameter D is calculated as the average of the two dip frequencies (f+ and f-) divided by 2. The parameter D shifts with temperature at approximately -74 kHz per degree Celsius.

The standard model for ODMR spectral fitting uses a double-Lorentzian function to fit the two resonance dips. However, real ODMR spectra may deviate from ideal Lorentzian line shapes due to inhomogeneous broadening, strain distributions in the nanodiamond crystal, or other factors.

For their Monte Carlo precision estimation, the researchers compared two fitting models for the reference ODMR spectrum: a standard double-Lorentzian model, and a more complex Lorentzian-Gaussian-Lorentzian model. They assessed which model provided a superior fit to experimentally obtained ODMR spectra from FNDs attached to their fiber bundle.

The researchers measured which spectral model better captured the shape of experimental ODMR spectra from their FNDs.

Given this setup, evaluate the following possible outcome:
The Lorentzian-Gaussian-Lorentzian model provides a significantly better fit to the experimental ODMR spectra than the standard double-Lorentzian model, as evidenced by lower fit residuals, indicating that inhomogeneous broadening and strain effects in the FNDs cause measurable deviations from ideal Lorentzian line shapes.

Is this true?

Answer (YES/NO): NO